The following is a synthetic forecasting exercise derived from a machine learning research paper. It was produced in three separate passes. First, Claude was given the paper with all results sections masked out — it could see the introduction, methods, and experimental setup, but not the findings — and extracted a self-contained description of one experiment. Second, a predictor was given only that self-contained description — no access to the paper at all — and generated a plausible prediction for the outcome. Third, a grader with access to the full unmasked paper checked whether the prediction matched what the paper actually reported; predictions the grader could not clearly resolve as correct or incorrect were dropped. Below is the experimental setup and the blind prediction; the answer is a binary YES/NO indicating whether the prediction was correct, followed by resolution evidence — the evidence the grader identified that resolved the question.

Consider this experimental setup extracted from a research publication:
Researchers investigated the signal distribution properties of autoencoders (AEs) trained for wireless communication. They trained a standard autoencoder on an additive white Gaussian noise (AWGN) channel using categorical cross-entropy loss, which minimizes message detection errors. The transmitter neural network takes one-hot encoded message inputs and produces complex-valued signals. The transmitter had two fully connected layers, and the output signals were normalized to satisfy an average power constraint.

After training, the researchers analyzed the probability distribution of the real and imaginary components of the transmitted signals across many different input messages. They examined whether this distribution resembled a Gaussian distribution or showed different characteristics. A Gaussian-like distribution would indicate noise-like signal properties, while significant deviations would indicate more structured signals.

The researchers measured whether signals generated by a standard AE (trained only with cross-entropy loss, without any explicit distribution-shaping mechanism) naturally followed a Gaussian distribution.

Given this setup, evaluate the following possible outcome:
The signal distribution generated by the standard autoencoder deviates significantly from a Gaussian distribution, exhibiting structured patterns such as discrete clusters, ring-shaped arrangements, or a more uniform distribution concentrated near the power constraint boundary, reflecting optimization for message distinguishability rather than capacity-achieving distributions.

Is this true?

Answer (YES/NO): YES